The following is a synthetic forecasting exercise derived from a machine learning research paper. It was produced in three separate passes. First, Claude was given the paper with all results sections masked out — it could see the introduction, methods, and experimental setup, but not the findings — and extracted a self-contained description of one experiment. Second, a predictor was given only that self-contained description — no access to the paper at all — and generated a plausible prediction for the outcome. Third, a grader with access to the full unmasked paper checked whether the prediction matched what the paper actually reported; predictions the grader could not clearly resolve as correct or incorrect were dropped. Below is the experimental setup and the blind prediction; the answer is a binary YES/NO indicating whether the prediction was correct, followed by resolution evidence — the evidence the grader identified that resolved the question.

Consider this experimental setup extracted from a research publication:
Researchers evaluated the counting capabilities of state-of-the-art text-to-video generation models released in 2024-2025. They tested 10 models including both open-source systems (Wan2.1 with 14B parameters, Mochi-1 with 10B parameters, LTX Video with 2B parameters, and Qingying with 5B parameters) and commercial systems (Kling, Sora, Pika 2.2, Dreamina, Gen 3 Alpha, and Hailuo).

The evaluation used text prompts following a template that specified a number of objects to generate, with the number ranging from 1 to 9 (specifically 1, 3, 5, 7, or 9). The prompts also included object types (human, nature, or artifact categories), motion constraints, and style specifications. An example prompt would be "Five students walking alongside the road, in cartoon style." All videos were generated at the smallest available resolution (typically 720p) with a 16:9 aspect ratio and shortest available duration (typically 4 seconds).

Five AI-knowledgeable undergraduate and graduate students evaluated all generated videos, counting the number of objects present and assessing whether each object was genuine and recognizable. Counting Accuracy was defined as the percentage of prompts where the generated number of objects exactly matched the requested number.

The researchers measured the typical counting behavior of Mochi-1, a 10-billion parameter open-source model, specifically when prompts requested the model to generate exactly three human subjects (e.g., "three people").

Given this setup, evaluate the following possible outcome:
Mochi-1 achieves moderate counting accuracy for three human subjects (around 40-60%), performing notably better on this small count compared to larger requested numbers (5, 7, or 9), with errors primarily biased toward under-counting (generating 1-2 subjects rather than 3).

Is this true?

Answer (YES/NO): NO